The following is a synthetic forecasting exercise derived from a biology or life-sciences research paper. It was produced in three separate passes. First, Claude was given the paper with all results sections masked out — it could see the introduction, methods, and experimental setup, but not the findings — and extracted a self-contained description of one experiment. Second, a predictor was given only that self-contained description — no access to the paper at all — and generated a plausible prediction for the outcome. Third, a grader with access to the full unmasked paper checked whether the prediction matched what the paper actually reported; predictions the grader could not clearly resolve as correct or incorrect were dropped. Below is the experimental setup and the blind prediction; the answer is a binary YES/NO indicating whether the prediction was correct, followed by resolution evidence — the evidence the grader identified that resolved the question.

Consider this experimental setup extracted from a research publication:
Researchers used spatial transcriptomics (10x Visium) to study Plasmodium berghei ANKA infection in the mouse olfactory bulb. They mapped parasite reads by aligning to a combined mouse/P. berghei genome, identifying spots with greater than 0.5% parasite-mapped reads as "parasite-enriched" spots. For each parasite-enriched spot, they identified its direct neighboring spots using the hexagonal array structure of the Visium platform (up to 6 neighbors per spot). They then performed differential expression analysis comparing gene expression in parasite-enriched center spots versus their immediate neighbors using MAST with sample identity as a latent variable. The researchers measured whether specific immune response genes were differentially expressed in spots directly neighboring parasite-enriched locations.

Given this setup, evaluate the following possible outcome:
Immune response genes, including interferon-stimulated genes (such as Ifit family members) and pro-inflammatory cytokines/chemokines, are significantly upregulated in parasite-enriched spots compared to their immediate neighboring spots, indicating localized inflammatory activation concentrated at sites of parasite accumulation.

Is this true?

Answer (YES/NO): NO